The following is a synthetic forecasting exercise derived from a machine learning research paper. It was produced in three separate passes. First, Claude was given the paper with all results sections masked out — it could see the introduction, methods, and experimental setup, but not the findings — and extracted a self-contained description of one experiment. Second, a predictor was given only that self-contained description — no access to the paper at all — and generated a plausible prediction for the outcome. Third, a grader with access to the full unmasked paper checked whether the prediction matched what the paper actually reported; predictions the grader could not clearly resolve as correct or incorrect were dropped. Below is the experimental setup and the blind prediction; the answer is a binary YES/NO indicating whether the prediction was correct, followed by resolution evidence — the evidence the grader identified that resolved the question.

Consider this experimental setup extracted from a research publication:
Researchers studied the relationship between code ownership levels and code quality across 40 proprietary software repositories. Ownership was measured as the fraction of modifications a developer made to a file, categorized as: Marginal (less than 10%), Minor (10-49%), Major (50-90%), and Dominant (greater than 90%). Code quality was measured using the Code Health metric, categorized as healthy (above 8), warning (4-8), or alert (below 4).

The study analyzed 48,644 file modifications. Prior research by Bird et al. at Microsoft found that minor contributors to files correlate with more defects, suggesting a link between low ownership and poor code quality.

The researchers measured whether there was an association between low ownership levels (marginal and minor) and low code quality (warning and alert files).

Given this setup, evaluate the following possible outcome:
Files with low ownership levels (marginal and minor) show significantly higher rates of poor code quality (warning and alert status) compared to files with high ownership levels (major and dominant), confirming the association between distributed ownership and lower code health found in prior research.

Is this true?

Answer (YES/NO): NO